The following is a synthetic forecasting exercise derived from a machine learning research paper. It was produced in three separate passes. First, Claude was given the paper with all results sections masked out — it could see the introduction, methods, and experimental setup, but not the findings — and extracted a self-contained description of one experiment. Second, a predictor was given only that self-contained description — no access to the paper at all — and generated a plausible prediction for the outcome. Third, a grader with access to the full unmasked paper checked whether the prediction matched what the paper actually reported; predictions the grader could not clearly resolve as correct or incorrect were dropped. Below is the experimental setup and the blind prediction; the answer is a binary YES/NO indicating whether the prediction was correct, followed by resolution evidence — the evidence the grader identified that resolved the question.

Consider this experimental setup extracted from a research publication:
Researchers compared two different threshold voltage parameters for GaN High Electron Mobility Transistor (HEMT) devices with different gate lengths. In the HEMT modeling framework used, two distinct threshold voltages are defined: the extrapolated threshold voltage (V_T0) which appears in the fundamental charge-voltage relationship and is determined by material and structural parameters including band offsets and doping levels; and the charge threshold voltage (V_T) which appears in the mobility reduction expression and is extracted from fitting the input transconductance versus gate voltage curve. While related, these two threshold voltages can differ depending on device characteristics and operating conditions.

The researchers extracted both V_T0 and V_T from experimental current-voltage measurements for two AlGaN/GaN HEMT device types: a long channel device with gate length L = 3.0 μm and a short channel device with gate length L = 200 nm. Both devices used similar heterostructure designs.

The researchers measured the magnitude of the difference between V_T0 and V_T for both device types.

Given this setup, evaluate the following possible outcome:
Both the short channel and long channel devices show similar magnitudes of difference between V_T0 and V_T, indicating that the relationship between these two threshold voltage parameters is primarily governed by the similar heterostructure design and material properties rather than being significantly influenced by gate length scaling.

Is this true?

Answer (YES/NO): NO